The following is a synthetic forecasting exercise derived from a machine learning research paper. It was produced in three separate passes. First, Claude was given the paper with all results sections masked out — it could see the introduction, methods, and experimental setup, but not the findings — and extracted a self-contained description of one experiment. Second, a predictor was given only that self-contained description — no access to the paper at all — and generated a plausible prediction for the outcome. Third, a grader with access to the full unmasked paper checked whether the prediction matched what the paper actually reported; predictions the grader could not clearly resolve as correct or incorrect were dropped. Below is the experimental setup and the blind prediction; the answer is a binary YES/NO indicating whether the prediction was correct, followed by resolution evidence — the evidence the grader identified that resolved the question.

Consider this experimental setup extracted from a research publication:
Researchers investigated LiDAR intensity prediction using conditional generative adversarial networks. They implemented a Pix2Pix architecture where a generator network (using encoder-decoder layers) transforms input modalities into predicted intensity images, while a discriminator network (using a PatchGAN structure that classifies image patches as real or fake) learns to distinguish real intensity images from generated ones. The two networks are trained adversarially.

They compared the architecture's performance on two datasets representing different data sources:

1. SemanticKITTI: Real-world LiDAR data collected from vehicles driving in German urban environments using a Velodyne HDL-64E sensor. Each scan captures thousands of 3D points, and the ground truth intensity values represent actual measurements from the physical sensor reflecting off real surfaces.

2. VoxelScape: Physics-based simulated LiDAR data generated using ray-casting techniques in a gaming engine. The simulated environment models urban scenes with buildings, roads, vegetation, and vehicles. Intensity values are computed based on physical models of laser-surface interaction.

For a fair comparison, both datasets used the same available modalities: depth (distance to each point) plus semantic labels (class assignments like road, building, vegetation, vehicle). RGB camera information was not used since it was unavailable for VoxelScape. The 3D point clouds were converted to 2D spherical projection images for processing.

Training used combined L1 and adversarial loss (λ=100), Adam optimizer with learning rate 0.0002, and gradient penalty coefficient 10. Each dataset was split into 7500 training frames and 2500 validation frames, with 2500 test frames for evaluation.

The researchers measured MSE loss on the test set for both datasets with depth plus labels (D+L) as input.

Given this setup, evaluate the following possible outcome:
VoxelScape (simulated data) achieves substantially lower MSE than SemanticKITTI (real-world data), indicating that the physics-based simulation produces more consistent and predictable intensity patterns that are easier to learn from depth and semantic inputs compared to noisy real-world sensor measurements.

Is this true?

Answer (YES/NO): YES